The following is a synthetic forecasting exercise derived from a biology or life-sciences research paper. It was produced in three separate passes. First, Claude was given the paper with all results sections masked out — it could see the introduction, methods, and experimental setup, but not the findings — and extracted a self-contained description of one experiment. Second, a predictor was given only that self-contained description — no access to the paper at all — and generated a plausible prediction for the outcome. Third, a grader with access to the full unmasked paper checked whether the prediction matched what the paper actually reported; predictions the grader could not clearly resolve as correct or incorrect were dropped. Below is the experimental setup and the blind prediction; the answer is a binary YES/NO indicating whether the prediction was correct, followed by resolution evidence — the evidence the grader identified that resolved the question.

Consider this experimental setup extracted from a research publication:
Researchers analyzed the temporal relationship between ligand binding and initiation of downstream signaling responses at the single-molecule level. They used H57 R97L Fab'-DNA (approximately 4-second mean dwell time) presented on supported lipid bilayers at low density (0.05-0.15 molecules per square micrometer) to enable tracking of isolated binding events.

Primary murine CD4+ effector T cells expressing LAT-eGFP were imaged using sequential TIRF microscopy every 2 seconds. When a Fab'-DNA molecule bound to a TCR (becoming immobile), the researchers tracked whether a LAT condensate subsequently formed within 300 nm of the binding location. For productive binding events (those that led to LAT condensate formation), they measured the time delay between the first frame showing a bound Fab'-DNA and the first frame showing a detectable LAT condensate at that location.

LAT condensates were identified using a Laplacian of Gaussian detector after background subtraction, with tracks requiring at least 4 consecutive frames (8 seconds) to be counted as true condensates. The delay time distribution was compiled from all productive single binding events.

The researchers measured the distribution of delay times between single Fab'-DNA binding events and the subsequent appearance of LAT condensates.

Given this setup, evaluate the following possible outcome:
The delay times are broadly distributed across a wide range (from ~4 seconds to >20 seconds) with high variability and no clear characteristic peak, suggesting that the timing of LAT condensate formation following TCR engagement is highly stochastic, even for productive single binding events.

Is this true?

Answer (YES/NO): NO